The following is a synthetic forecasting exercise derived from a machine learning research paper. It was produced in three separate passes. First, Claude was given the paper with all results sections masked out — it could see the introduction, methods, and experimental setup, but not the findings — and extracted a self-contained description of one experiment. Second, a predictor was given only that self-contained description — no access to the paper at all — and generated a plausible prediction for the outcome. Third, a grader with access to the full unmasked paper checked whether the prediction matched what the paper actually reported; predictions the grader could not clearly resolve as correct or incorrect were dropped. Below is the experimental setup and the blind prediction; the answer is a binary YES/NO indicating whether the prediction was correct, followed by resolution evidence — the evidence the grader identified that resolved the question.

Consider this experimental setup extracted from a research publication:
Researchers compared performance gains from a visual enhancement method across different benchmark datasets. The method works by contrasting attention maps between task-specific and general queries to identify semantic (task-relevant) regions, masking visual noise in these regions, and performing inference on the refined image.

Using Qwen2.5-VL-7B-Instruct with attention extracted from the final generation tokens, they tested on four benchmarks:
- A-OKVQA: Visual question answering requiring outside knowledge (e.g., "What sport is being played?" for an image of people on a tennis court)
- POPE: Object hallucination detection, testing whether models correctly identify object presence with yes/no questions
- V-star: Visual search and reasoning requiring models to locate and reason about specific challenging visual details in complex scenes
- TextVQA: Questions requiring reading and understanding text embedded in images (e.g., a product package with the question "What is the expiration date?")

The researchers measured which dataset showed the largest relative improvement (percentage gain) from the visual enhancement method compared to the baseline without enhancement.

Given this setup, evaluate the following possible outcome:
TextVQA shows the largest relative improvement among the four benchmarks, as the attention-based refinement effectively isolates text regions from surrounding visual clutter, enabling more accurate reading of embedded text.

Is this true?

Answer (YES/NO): NO